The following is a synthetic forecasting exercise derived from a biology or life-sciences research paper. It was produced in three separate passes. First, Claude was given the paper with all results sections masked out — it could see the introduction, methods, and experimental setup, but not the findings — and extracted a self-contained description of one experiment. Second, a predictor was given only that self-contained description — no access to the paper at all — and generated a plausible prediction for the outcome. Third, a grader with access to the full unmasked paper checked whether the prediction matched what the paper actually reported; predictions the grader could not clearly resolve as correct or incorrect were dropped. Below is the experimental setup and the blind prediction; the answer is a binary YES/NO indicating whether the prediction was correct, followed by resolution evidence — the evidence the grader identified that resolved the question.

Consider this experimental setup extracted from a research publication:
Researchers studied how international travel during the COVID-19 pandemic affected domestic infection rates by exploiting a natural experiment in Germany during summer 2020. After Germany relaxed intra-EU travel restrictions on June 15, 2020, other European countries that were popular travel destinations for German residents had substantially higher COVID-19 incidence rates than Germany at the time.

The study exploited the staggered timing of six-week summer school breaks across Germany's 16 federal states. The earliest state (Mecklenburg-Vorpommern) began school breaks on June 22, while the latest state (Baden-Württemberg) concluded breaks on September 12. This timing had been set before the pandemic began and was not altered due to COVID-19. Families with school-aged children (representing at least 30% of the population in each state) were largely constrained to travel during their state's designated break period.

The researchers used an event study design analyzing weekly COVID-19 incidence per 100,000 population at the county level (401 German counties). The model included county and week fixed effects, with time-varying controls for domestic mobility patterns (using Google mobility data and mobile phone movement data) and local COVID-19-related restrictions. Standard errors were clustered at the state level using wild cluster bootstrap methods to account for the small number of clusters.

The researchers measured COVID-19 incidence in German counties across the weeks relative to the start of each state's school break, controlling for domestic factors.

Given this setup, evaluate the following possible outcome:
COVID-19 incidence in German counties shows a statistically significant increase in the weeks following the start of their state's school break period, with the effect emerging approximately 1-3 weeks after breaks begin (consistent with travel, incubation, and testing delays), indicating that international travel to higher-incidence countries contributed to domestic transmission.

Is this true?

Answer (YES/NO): NO